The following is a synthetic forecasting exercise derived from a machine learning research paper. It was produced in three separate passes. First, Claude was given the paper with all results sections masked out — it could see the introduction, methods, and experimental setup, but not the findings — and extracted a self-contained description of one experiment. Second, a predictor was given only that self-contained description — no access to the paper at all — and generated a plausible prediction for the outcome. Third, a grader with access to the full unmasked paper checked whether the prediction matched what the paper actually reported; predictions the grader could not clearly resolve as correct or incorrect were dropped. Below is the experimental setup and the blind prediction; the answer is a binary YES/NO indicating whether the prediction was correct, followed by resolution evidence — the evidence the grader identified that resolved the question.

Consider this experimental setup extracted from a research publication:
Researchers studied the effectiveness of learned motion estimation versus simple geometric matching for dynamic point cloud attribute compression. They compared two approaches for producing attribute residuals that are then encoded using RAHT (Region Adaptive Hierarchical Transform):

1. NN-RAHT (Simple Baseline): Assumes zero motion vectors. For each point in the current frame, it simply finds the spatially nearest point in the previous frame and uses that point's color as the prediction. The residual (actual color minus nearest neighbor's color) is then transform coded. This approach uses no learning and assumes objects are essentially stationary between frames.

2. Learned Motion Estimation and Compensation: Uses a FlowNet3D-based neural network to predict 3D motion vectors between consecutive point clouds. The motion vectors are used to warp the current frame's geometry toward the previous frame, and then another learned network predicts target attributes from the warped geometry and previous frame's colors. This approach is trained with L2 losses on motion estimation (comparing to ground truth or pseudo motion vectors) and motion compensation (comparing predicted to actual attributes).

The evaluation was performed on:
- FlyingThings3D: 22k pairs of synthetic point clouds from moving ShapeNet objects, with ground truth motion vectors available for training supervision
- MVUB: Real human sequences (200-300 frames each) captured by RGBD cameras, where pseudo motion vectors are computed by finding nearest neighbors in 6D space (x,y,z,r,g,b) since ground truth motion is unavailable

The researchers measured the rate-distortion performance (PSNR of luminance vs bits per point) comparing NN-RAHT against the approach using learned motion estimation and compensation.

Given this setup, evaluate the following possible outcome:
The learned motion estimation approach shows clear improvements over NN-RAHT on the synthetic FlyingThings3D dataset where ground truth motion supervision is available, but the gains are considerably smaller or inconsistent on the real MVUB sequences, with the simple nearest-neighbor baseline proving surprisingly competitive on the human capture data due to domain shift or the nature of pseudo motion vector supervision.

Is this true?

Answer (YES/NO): NO